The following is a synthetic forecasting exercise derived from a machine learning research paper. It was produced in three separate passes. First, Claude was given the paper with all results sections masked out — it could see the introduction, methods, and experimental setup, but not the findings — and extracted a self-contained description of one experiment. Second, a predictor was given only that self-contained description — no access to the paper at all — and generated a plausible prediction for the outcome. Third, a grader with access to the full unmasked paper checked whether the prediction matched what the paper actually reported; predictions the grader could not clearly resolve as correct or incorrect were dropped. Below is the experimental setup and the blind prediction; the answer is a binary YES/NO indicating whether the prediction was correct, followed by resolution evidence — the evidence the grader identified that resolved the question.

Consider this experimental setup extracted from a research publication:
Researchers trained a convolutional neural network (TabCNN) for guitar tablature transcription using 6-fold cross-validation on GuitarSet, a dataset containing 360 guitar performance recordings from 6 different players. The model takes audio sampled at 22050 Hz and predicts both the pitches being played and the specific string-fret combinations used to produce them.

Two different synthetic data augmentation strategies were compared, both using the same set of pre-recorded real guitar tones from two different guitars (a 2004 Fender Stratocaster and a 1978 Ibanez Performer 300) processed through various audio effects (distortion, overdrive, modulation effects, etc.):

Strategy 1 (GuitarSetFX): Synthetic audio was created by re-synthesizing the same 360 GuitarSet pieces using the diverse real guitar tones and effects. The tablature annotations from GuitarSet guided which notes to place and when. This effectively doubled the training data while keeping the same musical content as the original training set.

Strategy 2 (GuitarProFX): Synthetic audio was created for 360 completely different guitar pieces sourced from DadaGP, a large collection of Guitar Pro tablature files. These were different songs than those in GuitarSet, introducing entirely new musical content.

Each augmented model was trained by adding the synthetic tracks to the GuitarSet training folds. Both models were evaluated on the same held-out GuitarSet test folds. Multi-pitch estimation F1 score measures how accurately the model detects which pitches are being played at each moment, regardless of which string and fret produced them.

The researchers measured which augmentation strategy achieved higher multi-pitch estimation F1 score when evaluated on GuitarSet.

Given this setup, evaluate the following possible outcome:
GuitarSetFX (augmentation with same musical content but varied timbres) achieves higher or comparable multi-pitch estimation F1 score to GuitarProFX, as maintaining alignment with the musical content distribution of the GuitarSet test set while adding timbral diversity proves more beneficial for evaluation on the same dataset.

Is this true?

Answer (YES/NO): YES